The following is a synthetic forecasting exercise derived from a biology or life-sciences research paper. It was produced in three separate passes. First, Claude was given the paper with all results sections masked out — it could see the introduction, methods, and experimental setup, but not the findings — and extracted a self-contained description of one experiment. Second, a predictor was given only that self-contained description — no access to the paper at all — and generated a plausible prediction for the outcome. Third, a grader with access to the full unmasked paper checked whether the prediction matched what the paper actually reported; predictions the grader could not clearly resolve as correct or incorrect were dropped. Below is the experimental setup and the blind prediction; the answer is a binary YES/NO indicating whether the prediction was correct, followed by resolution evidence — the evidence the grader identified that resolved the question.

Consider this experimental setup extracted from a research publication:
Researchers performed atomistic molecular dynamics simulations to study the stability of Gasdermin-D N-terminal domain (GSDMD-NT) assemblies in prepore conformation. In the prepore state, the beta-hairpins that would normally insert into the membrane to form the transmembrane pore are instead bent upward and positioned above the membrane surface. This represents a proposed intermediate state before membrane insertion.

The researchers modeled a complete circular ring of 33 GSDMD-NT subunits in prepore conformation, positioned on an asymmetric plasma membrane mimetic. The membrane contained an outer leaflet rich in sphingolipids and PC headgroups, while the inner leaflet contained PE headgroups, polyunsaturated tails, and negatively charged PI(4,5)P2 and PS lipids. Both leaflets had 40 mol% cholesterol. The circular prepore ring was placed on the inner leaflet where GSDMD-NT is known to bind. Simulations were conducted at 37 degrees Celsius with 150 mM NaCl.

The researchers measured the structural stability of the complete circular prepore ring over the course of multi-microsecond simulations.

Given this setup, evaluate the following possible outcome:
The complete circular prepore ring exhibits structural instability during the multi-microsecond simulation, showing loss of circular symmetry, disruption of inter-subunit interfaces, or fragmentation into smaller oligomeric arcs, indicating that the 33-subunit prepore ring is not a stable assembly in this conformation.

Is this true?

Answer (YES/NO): YES